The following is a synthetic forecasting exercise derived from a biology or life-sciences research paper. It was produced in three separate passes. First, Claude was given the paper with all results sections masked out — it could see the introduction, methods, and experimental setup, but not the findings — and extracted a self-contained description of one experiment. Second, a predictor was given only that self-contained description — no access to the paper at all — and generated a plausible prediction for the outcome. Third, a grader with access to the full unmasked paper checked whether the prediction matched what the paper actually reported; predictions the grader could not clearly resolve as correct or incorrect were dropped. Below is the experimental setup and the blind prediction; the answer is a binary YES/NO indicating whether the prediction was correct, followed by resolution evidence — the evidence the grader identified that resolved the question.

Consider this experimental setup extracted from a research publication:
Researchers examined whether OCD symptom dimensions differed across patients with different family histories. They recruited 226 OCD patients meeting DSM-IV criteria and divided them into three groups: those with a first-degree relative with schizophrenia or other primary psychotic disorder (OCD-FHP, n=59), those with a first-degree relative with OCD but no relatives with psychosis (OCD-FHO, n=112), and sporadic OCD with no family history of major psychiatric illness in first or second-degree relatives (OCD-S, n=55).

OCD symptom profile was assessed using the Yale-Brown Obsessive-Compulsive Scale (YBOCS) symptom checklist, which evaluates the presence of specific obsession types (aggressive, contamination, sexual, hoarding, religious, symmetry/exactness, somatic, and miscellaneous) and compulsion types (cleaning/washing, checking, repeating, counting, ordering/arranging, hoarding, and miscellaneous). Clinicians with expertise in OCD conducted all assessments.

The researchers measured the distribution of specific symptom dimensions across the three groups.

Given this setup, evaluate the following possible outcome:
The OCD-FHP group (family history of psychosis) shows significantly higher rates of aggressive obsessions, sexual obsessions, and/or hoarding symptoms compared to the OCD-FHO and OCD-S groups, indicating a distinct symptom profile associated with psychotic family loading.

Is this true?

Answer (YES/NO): NO